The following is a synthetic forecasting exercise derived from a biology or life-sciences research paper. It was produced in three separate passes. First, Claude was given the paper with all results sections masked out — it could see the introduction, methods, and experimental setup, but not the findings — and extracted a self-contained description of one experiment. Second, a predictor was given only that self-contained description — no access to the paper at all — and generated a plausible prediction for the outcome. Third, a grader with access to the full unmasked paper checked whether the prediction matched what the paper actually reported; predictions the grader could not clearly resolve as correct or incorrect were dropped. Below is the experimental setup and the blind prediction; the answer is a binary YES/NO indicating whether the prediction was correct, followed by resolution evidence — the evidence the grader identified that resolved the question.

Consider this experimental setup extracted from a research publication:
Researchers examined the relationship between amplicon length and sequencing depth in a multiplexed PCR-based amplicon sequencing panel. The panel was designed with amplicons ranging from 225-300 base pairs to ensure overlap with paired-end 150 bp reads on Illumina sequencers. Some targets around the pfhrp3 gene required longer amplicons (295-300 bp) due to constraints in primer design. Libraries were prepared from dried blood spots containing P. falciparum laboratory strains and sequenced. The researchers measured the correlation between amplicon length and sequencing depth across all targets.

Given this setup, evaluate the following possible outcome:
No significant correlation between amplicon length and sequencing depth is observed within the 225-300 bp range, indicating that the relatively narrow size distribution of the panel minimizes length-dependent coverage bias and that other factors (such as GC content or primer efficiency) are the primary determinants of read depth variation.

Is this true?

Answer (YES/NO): NO